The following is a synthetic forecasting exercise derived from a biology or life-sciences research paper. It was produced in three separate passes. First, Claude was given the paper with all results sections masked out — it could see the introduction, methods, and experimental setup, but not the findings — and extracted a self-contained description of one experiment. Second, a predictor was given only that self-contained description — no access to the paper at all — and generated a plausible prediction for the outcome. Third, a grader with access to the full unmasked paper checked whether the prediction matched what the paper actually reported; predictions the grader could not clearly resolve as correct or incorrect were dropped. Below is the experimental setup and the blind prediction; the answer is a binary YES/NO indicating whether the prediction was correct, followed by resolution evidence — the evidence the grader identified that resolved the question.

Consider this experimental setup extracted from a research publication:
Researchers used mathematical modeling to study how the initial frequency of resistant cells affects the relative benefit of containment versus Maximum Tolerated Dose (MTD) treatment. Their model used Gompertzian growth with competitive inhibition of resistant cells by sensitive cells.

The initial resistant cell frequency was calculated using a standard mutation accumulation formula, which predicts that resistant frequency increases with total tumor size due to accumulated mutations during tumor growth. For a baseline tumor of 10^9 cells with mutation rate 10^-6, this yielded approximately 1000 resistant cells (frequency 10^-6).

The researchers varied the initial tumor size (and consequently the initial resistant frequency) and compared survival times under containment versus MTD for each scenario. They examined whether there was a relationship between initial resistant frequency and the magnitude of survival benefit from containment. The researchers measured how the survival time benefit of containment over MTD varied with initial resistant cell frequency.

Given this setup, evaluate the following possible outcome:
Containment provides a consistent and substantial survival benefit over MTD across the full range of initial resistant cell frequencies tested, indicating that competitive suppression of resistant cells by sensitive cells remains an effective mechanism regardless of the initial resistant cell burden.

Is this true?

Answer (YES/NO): NO